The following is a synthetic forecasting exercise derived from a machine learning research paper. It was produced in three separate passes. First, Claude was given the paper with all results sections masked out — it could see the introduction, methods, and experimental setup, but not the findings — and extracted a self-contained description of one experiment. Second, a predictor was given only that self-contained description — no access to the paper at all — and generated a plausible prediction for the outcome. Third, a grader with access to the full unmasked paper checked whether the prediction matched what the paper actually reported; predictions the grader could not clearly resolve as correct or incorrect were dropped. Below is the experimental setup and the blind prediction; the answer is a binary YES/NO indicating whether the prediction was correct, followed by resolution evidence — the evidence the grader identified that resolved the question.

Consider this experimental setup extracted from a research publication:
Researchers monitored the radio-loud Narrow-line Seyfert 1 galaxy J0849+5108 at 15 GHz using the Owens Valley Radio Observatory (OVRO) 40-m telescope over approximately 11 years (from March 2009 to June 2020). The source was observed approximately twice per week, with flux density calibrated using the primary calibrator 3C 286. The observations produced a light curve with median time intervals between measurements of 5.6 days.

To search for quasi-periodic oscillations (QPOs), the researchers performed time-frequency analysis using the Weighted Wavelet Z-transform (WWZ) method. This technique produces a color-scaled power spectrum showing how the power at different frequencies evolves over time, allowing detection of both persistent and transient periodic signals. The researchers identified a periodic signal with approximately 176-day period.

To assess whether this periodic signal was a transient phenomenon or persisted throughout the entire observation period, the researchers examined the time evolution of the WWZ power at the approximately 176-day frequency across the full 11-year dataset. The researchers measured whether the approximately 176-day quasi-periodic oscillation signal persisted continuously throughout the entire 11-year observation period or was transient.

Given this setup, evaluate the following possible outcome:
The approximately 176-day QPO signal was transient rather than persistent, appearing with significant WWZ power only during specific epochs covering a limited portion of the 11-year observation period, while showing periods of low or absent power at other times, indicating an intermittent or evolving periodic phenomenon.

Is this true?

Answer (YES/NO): NO